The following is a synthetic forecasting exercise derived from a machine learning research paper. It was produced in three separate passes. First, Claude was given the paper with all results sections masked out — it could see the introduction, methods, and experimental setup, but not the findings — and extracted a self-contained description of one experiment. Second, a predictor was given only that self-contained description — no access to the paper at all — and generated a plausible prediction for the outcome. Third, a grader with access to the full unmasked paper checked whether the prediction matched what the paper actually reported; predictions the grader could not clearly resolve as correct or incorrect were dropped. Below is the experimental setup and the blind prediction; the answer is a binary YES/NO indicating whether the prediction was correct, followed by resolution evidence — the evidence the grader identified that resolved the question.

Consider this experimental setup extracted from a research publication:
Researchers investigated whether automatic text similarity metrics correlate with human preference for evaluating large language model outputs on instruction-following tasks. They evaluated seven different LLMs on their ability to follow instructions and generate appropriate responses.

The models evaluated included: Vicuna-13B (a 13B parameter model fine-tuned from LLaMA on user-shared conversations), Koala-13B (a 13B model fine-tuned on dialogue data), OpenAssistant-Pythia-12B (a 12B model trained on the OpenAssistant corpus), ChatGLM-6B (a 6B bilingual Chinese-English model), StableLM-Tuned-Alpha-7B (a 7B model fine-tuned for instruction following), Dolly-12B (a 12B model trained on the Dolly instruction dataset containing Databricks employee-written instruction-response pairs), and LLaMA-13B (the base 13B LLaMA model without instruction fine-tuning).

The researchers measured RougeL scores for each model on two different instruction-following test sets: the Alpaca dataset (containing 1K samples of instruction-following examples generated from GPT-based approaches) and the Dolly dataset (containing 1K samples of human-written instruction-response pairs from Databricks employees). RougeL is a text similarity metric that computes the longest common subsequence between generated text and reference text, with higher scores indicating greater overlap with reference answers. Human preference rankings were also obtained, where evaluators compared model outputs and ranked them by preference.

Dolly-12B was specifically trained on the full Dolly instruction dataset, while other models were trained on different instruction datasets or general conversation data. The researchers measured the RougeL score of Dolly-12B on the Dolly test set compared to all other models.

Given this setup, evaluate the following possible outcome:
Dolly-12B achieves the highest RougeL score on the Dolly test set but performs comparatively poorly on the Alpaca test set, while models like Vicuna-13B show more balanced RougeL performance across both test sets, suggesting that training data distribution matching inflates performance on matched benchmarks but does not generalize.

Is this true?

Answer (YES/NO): NO